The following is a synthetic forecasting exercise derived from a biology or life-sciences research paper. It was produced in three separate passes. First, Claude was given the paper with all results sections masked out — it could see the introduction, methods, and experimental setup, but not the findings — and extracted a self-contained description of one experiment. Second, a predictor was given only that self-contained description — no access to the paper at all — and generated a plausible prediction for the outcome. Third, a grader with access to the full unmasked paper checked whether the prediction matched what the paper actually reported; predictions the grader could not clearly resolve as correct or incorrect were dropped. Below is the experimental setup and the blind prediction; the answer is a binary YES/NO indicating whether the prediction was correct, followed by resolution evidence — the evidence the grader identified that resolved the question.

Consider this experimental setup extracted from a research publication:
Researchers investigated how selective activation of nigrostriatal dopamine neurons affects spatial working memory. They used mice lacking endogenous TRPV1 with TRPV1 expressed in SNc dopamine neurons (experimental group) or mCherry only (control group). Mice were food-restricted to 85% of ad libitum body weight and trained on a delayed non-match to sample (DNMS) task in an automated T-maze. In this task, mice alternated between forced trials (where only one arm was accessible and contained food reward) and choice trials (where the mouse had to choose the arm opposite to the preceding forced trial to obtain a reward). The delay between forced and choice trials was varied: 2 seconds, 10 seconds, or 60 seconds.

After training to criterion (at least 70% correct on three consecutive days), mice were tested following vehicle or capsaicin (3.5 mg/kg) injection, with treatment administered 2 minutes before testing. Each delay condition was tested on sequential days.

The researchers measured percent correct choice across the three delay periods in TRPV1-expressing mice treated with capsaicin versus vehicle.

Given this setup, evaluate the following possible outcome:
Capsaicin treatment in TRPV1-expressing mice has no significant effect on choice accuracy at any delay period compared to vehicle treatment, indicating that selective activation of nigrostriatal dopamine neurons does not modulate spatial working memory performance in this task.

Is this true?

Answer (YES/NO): NO